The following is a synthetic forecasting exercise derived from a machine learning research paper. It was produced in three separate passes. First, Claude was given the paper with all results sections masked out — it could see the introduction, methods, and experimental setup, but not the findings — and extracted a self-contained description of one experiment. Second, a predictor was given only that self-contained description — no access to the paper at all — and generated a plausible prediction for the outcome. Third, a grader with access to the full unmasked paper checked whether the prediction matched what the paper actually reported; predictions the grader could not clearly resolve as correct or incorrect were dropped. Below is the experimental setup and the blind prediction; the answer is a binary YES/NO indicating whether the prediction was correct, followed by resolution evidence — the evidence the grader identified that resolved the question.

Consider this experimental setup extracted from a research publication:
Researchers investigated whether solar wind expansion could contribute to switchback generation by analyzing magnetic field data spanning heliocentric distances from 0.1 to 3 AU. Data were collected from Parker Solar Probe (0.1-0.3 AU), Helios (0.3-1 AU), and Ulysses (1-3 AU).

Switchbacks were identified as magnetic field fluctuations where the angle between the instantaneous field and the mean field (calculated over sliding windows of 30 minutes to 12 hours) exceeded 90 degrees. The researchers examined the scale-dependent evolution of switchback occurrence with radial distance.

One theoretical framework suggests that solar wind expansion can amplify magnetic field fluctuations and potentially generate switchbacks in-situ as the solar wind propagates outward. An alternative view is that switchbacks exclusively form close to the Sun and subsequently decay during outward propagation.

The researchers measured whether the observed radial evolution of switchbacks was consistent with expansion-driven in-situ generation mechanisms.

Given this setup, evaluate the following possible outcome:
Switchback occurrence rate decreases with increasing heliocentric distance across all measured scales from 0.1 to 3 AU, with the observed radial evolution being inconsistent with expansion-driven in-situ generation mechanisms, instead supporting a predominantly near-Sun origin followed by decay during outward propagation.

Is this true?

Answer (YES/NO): NO